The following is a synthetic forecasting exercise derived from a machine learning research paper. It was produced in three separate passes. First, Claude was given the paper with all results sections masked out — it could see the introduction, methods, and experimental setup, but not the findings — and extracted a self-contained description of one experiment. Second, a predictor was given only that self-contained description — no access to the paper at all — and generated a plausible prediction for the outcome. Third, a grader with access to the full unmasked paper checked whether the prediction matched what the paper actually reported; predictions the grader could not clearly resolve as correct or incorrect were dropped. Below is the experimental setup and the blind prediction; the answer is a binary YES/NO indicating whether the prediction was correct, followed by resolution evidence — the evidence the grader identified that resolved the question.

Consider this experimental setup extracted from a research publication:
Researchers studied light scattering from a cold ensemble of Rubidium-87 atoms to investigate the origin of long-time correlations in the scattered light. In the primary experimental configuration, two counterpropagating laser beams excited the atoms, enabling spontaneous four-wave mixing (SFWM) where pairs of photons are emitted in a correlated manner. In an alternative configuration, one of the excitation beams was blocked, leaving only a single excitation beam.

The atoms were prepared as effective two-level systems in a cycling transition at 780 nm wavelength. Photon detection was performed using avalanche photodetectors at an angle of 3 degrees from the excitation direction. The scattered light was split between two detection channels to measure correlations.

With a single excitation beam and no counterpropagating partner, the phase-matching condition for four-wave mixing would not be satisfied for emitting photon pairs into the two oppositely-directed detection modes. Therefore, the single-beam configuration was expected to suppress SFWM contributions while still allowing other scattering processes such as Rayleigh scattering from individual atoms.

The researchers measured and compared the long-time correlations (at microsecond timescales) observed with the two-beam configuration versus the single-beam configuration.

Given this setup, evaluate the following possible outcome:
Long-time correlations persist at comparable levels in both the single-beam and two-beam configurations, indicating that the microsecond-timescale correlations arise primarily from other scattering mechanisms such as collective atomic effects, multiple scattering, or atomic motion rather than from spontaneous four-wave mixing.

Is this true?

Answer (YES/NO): NO